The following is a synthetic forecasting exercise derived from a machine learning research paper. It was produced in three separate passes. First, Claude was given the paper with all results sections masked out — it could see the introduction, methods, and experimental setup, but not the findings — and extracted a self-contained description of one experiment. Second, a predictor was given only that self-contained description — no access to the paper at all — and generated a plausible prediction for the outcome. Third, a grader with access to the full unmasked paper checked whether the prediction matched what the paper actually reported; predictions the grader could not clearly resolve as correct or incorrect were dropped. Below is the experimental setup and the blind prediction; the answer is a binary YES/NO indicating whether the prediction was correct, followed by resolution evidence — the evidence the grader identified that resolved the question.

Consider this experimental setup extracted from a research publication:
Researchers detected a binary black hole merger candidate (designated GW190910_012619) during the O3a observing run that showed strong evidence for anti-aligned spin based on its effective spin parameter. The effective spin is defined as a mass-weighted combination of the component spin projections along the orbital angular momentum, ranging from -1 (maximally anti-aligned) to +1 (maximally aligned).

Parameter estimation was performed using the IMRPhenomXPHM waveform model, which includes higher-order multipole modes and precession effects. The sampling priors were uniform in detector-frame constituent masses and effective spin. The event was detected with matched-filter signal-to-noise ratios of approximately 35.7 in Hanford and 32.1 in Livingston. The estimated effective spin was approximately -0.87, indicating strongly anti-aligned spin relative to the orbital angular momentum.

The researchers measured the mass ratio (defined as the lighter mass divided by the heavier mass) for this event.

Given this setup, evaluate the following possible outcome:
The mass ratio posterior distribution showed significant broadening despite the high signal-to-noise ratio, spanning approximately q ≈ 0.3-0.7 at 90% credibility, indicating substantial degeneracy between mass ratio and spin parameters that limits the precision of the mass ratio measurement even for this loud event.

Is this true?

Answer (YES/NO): NO